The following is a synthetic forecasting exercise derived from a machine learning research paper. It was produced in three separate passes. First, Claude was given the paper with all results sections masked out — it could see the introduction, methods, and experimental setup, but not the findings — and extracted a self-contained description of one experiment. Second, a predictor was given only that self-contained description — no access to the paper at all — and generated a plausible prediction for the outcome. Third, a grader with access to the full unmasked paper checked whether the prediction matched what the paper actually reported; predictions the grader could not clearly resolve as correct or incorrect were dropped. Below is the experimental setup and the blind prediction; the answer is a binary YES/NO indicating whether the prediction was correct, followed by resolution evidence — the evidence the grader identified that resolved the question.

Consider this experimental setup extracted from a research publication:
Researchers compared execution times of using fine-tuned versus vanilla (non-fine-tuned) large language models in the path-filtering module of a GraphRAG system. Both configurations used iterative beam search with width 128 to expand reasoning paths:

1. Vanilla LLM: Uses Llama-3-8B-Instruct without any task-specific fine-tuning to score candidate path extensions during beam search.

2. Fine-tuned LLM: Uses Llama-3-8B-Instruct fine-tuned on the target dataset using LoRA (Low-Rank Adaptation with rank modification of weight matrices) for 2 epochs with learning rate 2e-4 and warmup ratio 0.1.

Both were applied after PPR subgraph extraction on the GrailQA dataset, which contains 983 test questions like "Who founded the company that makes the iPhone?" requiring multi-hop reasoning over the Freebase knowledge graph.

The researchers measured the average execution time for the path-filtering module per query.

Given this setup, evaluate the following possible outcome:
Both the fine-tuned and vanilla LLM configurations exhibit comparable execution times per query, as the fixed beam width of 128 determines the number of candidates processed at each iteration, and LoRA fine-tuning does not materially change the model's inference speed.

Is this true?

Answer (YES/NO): NO